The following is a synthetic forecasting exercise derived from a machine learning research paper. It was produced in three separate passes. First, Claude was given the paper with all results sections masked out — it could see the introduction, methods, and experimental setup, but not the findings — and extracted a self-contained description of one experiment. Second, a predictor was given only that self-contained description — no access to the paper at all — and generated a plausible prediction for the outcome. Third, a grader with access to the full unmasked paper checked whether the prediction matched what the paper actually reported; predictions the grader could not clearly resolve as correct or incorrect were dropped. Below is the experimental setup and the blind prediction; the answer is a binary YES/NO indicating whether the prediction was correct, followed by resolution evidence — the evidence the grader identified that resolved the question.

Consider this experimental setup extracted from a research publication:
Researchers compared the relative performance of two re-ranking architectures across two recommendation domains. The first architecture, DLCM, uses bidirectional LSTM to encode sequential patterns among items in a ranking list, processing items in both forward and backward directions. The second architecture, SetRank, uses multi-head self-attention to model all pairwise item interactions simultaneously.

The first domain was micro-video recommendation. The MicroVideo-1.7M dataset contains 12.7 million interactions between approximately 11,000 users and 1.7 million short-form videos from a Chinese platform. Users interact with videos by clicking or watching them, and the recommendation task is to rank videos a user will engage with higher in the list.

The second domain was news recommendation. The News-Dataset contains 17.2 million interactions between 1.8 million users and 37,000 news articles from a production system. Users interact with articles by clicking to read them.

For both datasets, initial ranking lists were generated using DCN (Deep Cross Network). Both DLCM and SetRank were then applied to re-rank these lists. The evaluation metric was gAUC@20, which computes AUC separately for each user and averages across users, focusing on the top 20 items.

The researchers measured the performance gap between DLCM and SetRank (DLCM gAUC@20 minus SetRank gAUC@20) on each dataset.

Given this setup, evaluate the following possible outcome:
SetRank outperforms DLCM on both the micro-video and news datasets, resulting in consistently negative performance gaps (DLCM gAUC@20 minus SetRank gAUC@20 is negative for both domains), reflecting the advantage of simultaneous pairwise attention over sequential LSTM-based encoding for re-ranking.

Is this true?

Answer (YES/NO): NO